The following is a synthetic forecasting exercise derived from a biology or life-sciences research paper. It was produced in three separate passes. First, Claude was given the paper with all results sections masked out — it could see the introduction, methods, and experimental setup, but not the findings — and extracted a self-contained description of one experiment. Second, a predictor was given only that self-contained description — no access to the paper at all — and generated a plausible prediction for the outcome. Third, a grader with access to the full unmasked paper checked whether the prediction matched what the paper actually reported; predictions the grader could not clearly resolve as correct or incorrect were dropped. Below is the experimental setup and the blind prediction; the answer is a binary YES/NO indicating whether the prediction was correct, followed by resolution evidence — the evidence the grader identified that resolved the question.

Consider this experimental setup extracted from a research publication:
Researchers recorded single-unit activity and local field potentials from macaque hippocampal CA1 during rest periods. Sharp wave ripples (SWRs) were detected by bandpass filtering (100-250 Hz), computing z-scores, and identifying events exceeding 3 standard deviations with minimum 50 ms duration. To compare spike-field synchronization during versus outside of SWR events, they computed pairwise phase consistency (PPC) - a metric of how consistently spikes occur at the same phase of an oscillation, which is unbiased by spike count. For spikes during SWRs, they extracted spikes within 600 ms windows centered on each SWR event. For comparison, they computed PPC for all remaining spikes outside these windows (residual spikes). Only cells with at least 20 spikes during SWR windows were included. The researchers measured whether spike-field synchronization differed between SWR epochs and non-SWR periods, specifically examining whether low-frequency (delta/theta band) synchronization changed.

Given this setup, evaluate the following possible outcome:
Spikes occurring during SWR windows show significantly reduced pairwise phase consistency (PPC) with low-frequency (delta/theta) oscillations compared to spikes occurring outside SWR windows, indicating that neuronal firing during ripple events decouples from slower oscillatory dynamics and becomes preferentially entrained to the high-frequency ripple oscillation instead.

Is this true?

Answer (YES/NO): NO